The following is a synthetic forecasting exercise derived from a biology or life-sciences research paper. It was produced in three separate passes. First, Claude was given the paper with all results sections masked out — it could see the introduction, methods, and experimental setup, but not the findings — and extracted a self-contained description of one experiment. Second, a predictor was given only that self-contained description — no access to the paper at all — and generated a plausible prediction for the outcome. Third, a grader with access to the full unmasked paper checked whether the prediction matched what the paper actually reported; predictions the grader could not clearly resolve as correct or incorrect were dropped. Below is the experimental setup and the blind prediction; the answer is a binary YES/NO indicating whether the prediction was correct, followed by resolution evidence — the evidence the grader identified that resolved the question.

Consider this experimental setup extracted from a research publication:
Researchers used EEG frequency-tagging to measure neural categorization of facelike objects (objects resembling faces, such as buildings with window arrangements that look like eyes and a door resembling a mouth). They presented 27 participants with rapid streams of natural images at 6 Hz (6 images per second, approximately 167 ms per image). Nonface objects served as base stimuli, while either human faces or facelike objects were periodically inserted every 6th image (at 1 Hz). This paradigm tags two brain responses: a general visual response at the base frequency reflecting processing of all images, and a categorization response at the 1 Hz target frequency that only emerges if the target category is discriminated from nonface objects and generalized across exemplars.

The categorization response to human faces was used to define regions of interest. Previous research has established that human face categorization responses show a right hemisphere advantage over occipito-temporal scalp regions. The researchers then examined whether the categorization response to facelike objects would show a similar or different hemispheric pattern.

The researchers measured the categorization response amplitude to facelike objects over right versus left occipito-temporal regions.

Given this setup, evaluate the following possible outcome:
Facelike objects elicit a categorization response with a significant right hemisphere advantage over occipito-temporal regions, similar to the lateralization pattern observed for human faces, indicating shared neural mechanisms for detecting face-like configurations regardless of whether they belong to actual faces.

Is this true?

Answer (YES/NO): YES